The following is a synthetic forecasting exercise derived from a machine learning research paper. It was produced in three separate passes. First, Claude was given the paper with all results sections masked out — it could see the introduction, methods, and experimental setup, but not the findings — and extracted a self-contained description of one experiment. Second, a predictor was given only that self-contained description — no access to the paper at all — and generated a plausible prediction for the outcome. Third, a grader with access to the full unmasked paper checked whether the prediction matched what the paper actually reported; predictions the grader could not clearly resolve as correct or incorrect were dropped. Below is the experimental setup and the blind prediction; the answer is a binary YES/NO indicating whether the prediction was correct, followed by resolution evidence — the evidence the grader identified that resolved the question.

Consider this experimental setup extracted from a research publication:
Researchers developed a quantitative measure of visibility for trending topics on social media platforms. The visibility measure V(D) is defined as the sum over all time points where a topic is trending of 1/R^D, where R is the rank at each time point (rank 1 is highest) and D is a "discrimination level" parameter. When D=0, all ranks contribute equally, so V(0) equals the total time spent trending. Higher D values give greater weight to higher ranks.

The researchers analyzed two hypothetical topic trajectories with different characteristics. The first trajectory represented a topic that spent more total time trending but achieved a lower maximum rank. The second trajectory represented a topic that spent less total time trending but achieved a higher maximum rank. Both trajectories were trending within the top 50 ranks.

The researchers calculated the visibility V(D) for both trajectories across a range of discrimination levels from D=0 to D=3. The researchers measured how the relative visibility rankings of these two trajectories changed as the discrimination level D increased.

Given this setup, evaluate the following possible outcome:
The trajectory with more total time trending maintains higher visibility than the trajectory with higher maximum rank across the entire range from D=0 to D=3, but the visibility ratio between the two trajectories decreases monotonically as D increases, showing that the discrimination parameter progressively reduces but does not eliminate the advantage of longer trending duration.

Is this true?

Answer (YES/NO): NO